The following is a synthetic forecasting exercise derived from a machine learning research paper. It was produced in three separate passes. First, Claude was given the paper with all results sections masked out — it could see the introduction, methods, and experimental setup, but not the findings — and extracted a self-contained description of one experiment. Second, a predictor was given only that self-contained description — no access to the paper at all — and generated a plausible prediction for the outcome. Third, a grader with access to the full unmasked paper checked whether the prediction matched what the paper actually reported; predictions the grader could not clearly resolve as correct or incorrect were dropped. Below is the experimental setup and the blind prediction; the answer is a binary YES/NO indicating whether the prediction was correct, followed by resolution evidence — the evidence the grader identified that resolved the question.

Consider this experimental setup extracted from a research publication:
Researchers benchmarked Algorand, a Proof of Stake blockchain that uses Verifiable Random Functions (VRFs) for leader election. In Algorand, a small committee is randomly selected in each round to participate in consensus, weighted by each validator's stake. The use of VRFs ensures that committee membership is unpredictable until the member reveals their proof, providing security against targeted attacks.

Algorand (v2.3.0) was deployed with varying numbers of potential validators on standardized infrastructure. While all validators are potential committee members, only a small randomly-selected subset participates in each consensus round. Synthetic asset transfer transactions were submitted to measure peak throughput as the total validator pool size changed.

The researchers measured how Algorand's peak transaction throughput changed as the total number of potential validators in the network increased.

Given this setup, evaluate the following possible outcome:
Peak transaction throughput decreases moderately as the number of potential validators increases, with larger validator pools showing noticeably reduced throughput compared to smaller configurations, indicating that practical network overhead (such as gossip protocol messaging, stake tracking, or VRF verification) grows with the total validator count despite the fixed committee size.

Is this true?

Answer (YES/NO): YES